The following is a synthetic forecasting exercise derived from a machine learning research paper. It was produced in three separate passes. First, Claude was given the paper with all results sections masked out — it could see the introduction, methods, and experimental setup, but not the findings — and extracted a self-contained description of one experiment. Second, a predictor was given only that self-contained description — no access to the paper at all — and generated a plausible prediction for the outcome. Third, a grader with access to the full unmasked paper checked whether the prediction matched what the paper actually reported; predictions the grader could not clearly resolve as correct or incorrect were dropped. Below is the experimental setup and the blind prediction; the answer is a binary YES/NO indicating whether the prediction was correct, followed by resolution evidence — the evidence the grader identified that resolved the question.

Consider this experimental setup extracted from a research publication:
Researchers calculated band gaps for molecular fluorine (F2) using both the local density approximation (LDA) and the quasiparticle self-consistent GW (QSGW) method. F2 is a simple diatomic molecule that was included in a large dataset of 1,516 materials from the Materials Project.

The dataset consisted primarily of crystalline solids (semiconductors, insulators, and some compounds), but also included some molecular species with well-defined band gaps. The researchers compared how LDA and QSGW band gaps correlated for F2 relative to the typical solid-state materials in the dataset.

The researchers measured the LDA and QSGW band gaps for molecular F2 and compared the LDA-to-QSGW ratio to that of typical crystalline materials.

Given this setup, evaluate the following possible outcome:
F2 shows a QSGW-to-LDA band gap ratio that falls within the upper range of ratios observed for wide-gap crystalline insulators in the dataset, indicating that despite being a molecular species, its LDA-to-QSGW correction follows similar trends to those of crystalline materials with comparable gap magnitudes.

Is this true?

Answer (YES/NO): NO